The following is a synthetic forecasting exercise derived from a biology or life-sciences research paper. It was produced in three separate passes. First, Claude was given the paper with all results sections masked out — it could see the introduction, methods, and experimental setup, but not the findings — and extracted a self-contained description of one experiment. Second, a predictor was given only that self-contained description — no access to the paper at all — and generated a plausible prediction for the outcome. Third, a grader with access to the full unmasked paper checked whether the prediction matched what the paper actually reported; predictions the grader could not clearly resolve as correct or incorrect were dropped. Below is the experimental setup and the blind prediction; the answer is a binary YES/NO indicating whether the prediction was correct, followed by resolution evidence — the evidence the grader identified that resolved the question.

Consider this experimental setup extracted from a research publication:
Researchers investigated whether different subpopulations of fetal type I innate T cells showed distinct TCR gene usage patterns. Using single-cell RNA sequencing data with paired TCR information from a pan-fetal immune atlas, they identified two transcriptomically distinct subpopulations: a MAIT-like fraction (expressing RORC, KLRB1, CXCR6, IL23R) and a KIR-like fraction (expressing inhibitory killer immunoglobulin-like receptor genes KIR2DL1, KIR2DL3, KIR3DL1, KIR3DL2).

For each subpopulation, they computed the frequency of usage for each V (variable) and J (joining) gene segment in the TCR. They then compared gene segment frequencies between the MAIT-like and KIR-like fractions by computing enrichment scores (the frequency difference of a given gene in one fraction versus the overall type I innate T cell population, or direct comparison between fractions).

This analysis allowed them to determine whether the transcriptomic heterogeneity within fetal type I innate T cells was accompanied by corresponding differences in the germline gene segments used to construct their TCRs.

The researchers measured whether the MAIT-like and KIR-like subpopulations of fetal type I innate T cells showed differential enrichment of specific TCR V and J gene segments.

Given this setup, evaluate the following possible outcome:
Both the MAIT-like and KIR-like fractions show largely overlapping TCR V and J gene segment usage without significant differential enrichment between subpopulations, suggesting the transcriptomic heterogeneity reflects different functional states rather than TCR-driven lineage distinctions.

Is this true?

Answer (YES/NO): NO